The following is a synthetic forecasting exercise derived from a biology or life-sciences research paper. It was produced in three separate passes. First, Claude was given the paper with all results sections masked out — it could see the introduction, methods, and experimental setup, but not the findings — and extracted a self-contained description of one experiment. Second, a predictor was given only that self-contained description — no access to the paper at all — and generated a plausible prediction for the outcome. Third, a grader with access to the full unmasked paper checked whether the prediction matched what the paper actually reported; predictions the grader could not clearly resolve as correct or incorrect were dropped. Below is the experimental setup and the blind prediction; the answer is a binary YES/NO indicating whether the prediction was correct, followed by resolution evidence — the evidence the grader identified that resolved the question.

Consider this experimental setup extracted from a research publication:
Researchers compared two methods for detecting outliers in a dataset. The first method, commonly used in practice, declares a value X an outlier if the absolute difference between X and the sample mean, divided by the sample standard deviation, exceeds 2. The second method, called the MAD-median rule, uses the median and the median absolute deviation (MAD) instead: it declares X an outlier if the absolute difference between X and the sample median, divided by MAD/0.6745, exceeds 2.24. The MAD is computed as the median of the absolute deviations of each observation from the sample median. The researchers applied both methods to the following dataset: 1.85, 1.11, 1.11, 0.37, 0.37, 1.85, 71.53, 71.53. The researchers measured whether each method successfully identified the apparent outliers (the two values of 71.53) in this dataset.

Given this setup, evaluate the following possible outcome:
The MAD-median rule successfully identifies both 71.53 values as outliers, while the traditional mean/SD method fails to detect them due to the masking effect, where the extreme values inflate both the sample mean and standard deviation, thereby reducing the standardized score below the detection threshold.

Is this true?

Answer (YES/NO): YES